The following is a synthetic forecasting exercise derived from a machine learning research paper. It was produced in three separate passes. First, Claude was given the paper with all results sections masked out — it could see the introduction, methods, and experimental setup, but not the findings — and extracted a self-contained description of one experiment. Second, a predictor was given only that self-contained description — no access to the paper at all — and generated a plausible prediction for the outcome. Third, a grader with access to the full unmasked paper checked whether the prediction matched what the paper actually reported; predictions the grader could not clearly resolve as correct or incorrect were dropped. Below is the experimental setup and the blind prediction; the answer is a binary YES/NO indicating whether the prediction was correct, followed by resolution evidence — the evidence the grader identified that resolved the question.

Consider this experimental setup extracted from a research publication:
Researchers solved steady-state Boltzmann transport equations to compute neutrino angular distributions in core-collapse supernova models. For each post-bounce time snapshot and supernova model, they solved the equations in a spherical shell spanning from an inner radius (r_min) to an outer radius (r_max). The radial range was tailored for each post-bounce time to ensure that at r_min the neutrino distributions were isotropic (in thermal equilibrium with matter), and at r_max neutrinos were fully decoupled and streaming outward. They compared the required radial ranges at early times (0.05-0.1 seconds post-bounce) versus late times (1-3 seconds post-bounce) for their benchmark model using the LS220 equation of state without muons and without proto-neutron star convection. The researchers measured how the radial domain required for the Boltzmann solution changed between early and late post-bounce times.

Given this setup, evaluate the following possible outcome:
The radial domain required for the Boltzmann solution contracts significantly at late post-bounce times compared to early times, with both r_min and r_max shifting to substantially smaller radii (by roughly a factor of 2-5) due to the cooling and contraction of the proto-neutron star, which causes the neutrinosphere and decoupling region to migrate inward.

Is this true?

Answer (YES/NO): NO